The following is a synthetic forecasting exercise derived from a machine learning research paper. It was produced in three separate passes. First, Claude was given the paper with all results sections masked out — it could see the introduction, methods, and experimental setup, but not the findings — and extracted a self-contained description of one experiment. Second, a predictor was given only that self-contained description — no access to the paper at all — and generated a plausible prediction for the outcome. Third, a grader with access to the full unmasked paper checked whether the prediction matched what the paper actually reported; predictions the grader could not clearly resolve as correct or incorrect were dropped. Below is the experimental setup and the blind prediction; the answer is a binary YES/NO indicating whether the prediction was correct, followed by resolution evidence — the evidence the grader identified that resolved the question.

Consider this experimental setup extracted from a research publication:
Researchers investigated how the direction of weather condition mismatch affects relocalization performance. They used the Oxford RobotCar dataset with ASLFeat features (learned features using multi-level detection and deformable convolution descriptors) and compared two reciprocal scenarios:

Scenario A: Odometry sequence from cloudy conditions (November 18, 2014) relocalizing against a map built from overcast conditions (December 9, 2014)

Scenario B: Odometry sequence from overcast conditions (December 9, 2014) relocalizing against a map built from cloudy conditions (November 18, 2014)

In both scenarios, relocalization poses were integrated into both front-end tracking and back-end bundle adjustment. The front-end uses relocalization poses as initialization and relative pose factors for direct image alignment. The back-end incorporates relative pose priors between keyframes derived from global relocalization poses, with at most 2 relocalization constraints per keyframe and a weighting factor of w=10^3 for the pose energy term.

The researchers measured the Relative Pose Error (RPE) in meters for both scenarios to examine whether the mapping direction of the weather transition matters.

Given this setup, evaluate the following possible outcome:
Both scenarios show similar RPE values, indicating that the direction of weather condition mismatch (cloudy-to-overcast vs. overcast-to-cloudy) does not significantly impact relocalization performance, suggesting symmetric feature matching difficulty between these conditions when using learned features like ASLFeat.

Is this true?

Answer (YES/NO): YES